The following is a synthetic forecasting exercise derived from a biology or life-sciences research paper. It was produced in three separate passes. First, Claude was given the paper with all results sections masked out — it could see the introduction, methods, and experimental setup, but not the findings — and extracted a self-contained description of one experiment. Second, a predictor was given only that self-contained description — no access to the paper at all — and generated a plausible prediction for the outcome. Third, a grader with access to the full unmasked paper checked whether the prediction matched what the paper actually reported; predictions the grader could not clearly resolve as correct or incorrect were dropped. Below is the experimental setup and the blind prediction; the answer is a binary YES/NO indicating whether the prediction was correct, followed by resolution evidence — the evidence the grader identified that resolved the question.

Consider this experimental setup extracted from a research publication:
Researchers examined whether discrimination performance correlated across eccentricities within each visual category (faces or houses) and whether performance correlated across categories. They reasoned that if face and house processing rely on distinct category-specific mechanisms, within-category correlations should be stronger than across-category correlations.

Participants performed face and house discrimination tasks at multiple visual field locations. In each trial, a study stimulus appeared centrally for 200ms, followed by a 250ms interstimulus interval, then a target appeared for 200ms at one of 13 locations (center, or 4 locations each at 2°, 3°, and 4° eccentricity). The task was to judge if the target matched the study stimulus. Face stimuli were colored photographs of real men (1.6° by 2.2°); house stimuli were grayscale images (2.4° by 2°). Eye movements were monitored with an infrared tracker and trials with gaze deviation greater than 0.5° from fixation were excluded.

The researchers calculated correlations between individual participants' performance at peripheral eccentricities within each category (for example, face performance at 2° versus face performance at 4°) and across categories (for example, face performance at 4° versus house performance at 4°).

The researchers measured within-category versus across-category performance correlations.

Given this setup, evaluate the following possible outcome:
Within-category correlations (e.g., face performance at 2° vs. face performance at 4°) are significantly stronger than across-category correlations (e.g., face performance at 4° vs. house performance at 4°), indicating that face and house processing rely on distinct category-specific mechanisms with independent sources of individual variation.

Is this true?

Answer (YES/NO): YES